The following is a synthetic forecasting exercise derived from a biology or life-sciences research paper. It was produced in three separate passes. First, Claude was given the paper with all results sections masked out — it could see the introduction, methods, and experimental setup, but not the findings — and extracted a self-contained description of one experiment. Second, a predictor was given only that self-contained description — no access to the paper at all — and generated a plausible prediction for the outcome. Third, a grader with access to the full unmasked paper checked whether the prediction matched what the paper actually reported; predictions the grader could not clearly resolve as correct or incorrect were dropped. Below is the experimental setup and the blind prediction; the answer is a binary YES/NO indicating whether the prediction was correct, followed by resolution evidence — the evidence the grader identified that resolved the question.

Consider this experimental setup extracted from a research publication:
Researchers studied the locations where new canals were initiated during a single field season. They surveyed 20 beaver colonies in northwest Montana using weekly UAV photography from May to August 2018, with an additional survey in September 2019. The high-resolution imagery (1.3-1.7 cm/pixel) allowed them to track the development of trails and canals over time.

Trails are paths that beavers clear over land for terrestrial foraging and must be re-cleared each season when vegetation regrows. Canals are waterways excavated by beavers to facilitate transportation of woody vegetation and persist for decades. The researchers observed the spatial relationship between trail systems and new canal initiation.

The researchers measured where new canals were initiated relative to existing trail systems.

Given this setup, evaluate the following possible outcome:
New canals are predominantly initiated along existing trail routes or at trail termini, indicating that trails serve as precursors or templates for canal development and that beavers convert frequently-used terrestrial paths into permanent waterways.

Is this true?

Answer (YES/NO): YES